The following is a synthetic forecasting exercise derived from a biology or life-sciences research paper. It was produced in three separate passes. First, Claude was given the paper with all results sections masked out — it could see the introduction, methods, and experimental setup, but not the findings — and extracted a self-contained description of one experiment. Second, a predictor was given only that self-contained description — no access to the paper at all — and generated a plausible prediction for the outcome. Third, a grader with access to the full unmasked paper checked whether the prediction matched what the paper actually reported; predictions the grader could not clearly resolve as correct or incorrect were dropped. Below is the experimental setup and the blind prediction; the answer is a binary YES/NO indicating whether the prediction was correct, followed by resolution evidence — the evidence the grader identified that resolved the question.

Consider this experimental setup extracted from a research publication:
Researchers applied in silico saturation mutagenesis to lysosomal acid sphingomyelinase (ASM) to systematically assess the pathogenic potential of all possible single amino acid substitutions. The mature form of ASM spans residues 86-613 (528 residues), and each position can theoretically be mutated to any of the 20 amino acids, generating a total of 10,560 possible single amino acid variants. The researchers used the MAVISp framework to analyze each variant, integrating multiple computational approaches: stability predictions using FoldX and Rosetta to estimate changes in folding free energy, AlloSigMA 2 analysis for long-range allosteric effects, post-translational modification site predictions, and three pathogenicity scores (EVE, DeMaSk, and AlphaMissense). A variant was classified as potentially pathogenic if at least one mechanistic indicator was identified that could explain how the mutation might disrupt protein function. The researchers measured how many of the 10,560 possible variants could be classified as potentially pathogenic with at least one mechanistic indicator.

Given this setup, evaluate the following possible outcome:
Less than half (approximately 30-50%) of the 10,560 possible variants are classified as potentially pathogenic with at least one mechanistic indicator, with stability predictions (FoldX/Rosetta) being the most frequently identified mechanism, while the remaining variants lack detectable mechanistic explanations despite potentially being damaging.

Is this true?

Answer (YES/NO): NO